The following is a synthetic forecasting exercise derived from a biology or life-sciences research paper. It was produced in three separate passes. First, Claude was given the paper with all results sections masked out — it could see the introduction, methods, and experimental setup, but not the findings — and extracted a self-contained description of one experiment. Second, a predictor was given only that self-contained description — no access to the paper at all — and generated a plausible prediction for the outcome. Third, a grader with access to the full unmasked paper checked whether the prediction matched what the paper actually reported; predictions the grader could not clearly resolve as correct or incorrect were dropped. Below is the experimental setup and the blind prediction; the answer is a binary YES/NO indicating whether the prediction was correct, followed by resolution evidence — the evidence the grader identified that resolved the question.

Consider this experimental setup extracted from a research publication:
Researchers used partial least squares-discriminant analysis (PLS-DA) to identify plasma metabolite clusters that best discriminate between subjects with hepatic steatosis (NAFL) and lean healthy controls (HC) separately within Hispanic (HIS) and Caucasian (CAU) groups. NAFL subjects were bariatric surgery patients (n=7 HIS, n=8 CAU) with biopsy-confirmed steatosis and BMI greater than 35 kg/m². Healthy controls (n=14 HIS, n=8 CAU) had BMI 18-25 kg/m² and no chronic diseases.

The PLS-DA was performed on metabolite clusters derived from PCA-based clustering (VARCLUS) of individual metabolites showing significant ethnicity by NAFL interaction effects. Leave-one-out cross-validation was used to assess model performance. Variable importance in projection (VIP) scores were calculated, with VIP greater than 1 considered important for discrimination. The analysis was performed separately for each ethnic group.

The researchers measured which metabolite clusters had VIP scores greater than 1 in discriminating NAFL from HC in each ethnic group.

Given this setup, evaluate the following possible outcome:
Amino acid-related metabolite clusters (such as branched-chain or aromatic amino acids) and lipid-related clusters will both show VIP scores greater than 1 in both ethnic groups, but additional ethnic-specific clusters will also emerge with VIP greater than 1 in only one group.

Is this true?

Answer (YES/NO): NO